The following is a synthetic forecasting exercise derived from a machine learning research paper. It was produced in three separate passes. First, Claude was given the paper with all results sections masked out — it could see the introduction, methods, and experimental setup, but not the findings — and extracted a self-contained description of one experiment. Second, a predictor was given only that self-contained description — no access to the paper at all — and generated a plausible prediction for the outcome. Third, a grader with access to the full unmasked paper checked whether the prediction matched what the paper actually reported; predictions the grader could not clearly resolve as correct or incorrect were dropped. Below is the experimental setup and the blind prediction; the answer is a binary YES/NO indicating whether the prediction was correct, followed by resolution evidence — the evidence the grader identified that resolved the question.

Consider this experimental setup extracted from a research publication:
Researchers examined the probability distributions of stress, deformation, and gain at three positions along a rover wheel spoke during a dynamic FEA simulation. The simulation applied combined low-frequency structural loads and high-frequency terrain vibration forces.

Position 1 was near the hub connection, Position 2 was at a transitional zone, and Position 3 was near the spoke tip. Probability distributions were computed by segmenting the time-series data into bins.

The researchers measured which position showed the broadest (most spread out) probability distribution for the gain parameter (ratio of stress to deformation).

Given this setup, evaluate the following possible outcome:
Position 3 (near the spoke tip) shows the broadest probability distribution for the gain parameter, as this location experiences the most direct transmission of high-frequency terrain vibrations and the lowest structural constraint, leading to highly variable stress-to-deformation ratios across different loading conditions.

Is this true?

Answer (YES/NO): YES